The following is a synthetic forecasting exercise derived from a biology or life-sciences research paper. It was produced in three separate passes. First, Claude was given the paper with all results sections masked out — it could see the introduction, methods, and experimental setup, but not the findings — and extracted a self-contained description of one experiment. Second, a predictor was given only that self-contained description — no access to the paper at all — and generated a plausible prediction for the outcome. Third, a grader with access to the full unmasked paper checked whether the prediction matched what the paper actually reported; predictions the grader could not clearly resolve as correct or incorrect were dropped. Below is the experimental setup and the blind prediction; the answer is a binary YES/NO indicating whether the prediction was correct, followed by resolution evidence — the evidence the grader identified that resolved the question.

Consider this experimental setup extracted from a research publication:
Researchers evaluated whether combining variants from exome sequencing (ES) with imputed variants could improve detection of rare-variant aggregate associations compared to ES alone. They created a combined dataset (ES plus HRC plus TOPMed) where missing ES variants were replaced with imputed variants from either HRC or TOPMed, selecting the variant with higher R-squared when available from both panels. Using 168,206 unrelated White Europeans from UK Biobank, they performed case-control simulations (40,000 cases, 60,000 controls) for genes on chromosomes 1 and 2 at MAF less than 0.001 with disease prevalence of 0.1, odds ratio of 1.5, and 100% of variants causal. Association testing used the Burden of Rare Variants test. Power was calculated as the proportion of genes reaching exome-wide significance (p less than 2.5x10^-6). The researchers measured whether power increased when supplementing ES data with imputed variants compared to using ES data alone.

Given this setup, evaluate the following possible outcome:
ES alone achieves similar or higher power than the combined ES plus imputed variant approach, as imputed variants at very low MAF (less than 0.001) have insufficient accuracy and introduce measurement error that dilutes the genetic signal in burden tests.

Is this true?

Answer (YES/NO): NO